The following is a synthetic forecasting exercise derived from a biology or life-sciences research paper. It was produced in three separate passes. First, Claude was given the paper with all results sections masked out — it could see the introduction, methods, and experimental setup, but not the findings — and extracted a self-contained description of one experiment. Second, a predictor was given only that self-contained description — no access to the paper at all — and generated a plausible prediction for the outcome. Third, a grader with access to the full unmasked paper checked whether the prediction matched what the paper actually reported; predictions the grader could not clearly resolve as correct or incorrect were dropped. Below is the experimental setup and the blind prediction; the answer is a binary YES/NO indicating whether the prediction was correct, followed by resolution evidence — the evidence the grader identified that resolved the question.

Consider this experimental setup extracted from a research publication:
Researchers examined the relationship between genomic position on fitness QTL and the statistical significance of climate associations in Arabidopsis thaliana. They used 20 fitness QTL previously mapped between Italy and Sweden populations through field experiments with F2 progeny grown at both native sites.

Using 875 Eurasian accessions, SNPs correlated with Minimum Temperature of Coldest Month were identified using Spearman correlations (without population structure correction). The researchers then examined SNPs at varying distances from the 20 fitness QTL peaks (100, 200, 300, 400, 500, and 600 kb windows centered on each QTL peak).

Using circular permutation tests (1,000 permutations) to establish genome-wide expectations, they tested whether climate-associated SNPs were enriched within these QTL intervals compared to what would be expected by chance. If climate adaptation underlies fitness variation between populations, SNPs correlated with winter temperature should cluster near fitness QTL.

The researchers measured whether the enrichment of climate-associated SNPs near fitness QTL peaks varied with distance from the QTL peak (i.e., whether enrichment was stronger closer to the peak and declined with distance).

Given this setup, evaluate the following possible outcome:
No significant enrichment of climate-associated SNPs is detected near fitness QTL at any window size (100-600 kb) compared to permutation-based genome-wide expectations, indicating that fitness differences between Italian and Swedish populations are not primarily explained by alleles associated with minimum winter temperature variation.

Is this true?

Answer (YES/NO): NO